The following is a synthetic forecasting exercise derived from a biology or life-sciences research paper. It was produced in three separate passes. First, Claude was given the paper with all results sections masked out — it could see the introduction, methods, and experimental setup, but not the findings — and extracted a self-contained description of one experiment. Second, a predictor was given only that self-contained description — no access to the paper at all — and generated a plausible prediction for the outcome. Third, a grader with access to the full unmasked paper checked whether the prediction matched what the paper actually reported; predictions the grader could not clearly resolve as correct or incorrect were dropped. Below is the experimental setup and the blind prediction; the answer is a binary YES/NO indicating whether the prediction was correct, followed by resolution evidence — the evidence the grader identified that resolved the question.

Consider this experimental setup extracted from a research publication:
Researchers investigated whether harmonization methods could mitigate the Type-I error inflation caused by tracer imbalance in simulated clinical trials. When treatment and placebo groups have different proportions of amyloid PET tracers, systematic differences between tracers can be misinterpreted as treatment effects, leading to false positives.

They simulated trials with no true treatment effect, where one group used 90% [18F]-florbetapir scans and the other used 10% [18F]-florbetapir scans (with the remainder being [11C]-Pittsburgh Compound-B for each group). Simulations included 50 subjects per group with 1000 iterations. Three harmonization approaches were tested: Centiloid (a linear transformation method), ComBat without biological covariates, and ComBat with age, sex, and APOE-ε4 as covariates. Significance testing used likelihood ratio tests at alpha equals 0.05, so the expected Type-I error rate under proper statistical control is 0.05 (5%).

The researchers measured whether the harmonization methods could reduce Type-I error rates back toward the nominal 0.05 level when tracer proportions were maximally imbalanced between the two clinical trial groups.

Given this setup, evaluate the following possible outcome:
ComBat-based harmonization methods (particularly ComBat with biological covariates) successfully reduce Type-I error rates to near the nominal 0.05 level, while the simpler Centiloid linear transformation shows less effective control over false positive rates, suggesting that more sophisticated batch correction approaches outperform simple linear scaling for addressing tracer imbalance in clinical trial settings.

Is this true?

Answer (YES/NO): NO